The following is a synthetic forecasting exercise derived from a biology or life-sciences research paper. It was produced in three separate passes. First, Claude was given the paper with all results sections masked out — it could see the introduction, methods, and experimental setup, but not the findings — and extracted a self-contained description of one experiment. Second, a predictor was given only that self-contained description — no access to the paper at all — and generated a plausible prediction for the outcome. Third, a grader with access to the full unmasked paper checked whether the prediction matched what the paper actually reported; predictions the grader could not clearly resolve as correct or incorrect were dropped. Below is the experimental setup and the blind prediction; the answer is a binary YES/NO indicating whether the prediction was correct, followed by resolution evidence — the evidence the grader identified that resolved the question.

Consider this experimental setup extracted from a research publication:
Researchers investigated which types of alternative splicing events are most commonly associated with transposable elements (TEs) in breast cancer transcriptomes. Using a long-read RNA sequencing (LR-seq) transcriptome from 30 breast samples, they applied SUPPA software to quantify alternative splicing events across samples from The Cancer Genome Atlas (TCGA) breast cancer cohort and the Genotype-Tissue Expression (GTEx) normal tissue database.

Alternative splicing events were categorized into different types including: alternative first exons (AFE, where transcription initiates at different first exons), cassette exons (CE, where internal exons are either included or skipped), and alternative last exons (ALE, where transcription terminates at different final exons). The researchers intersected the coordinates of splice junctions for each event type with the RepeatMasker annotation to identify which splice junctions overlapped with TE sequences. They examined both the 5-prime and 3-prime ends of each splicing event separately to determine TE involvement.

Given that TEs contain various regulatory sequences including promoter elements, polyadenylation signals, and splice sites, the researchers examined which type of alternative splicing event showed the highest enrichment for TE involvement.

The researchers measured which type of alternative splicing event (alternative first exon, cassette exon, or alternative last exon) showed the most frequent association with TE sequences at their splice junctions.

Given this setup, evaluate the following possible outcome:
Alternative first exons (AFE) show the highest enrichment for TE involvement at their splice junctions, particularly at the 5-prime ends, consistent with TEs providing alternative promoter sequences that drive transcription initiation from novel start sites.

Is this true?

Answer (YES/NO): NO